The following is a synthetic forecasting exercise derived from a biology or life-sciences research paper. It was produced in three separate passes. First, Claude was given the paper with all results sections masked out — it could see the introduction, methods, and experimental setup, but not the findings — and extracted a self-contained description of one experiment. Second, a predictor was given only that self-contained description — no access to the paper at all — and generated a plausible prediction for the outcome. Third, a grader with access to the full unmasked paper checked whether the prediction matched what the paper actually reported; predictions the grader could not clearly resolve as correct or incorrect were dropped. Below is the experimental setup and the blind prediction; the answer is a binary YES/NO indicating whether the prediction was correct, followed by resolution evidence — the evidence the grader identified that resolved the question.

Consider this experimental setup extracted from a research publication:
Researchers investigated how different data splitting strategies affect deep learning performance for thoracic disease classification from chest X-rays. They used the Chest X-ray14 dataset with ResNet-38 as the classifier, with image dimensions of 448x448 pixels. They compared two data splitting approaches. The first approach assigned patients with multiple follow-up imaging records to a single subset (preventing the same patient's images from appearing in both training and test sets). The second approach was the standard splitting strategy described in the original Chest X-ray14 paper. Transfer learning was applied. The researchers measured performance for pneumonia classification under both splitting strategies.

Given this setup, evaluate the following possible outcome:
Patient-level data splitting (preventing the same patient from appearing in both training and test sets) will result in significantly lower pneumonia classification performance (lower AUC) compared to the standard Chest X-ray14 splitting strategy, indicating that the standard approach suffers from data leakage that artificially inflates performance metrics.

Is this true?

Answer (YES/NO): NO